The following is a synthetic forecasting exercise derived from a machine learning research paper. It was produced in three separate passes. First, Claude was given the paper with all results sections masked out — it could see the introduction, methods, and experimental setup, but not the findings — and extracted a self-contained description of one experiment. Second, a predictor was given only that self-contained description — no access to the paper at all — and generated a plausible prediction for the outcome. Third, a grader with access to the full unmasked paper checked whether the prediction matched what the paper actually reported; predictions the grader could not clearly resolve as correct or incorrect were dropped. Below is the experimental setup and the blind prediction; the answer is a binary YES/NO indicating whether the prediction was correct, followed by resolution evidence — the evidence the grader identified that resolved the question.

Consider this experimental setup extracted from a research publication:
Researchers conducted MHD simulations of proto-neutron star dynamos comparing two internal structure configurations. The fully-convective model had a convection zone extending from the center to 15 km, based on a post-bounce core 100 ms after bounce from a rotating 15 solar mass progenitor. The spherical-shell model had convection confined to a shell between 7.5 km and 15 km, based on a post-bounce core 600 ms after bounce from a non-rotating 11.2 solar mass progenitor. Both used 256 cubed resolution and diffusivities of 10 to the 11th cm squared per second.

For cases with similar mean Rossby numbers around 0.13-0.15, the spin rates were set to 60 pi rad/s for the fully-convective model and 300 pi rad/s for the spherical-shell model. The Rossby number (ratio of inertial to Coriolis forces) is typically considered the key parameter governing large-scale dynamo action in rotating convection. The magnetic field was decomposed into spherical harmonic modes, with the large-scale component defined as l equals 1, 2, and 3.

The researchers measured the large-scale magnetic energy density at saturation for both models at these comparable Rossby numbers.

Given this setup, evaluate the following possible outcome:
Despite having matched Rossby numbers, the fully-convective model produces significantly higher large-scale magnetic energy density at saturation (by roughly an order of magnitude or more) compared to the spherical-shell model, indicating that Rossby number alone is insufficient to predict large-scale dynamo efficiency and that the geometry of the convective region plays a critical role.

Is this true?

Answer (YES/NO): YES